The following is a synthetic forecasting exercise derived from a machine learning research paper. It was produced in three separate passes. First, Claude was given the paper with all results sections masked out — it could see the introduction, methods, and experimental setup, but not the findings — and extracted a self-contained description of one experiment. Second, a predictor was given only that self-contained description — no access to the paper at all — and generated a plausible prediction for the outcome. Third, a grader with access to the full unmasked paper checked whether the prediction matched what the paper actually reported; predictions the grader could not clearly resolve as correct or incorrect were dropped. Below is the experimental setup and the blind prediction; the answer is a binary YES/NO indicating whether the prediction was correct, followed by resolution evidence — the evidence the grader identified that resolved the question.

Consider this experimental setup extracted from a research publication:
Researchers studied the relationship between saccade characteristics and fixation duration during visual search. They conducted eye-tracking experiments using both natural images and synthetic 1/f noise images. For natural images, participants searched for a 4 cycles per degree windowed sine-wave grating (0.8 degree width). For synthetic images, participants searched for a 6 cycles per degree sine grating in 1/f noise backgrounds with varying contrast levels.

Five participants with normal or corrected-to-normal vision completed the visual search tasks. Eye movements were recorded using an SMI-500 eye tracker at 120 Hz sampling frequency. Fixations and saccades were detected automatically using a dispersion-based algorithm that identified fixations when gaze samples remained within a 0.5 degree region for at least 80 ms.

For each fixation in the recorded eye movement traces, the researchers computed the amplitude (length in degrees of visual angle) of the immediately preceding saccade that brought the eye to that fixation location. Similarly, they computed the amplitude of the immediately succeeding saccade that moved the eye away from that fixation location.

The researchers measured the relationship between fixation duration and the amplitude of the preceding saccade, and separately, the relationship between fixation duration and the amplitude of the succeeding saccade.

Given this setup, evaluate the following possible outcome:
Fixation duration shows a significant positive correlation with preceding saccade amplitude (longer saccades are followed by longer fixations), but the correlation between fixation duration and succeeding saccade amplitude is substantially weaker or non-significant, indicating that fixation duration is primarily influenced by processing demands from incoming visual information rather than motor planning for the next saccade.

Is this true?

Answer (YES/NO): NO